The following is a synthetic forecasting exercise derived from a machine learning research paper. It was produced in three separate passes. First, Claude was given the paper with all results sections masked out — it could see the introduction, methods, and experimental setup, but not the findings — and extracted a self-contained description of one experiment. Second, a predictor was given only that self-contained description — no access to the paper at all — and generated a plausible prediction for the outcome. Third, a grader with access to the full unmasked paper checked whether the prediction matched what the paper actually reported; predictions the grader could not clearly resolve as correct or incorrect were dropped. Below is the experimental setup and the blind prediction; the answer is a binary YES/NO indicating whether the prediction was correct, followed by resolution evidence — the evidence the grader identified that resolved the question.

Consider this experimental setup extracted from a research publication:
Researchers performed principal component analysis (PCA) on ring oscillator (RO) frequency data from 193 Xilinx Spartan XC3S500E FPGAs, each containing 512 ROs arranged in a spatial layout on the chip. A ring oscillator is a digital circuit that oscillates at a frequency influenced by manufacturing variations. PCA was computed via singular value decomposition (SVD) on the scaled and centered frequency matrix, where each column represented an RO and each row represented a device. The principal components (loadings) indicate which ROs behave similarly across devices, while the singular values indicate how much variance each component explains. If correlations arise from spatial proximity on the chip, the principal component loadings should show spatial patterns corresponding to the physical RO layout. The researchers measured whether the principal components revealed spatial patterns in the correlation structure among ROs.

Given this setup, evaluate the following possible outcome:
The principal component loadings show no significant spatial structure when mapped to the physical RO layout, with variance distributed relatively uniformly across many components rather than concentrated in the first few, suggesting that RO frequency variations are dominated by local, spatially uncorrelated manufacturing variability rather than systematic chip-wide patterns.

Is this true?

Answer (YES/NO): NO